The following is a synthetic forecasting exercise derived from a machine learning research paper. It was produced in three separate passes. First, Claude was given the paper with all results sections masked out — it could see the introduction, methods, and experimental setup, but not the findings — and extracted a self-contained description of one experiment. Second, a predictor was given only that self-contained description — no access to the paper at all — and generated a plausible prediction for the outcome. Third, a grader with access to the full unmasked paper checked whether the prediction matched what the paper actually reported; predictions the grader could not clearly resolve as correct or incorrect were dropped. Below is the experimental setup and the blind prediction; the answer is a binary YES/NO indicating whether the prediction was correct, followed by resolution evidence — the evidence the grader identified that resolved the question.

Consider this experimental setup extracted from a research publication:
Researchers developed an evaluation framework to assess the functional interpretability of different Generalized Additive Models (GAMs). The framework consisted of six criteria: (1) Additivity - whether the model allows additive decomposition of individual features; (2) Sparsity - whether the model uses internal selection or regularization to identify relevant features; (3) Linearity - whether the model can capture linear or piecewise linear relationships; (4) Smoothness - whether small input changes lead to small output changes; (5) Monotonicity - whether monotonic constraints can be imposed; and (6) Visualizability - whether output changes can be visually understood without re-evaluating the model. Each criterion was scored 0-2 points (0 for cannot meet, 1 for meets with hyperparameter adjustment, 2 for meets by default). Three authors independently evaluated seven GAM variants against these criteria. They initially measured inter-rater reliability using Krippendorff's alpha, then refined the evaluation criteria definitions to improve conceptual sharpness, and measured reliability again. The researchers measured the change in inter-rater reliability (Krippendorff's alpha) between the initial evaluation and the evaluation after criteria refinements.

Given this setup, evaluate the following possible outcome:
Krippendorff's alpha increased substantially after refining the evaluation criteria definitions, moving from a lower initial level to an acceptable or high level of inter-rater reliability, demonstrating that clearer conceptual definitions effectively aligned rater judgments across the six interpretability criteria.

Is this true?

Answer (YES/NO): YES